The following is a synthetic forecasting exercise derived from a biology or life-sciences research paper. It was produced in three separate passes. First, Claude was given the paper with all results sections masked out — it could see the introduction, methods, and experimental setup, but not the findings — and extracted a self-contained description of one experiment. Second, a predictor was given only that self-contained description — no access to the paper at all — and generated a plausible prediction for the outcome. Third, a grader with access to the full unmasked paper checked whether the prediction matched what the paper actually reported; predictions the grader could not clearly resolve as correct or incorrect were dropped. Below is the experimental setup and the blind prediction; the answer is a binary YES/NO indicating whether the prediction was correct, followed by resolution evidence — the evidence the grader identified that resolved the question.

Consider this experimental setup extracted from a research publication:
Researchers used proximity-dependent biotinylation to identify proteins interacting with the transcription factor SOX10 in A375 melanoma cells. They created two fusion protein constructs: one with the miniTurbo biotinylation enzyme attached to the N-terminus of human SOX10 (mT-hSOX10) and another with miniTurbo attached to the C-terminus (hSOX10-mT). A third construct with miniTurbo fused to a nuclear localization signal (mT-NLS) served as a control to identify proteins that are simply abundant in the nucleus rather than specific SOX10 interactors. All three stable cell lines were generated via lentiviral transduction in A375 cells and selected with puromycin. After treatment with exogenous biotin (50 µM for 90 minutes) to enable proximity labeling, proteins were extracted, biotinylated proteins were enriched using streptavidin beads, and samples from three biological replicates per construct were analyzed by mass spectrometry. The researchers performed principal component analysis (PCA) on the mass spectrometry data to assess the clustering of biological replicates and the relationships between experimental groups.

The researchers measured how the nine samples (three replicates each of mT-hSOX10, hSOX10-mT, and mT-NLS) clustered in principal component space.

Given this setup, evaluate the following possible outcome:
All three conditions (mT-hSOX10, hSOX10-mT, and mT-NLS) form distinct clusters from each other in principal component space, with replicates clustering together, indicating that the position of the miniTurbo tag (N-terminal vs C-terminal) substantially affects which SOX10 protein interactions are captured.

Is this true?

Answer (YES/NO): NO